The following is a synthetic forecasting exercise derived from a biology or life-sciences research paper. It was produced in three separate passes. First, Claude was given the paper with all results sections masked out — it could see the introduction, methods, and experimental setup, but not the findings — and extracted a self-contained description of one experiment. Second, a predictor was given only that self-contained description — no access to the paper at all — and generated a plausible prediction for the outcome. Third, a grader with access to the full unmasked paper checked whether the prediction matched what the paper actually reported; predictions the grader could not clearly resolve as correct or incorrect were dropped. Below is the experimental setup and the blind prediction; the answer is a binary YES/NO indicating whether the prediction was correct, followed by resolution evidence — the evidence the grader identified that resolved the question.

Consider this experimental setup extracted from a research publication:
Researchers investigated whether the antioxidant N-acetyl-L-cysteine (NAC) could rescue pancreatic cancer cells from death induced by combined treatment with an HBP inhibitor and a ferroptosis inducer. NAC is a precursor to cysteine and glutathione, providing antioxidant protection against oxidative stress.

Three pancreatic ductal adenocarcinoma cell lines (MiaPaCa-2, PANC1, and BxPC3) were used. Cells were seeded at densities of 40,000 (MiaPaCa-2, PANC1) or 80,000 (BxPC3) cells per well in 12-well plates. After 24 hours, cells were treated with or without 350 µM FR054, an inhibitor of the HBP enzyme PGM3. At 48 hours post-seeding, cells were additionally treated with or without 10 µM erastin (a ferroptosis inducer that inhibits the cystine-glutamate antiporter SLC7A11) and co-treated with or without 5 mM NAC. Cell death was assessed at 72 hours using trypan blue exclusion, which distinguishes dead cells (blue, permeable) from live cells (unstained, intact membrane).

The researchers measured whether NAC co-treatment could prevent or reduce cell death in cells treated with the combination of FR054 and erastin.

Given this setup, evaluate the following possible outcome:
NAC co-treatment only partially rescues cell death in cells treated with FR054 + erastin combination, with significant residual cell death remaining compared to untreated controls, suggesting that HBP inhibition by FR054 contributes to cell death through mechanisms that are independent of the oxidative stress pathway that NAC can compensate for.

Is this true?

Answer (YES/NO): NO